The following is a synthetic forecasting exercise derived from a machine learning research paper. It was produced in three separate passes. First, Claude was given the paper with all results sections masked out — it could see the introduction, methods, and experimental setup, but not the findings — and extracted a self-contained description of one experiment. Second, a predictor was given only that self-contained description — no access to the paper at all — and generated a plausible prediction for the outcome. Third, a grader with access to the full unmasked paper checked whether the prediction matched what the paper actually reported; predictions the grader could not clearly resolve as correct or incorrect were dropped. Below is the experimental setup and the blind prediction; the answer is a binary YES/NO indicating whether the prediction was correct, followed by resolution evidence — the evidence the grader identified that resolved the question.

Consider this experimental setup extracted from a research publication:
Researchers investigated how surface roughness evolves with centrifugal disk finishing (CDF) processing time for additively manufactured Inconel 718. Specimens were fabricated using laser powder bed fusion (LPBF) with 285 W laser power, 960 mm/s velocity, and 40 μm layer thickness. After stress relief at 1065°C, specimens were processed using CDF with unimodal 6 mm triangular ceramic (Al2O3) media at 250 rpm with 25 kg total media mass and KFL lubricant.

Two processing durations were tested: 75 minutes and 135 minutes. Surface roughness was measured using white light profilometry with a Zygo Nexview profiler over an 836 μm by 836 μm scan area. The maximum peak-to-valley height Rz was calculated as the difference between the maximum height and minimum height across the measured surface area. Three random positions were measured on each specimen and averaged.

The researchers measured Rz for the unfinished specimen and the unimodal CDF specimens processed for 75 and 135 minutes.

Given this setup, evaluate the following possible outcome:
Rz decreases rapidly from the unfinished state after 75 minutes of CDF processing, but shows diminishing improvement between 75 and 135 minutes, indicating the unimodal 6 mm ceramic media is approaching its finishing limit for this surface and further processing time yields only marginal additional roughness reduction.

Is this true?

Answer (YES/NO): YES